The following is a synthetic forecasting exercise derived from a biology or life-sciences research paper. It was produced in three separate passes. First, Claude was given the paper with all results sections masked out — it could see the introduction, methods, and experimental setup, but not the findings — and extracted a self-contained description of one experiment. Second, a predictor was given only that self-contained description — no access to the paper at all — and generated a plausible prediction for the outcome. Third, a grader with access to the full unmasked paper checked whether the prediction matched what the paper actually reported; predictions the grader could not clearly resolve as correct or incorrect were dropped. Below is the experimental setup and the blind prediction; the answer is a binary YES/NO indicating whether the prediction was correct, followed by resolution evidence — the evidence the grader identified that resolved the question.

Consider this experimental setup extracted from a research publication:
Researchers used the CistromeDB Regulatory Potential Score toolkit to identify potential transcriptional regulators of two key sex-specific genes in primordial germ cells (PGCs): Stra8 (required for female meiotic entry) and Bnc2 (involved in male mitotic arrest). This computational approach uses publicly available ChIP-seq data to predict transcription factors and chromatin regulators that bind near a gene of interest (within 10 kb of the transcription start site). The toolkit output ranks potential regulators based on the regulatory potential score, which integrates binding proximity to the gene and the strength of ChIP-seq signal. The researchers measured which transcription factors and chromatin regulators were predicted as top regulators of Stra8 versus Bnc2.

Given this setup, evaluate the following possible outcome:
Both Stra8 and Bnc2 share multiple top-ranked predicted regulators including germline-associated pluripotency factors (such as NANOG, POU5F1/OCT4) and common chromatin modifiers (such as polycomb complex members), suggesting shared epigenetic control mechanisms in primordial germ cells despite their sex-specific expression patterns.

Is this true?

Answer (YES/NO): NO